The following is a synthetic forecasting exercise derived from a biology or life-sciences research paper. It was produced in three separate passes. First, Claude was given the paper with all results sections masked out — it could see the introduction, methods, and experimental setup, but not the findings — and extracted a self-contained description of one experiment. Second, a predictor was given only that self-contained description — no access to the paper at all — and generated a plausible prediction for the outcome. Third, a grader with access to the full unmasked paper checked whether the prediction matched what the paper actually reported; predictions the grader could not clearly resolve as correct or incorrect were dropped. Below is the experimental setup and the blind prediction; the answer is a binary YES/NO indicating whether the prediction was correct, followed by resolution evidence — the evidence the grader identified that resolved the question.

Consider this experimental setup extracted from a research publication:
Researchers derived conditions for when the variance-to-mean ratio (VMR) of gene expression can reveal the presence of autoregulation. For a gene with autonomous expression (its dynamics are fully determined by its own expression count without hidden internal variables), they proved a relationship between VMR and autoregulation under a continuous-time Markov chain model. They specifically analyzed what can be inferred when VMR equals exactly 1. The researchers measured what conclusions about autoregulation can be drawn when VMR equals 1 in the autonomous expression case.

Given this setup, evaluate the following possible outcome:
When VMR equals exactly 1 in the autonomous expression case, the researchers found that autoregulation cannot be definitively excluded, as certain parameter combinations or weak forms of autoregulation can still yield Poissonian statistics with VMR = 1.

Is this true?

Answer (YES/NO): YES